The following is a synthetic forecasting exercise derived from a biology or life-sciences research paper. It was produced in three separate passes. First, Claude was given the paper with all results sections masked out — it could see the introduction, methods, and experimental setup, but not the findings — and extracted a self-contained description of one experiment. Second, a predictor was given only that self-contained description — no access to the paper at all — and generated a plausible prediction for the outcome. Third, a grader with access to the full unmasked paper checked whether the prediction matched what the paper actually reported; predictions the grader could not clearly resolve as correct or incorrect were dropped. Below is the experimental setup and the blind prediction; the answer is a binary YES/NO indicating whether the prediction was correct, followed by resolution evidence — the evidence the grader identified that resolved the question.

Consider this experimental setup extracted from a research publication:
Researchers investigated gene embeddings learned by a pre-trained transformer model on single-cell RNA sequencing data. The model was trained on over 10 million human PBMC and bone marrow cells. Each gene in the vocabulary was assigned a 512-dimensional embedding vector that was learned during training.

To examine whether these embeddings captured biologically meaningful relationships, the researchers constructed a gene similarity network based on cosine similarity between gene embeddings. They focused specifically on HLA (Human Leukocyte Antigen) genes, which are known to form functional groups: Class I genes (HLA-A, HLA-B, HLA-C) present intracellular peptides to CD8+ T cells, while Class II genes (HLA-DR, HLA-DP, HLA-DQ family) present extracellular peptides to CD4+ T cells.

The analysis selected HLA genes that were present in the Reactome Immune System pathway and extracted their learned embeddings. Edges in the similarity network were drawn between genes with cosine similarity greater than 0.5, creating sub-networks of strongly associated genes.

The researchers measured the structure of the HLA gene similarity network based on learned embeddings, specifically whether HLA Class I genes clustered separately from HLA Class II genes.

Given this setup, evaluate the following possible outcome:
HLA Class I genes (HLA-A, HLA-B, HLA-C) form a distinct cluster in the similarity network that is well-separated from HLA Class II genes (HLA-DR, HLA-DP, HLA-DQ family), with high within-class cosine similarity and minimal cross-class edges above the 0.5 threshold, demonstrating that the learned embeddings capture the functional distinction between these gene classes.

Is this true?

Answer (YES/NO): YES